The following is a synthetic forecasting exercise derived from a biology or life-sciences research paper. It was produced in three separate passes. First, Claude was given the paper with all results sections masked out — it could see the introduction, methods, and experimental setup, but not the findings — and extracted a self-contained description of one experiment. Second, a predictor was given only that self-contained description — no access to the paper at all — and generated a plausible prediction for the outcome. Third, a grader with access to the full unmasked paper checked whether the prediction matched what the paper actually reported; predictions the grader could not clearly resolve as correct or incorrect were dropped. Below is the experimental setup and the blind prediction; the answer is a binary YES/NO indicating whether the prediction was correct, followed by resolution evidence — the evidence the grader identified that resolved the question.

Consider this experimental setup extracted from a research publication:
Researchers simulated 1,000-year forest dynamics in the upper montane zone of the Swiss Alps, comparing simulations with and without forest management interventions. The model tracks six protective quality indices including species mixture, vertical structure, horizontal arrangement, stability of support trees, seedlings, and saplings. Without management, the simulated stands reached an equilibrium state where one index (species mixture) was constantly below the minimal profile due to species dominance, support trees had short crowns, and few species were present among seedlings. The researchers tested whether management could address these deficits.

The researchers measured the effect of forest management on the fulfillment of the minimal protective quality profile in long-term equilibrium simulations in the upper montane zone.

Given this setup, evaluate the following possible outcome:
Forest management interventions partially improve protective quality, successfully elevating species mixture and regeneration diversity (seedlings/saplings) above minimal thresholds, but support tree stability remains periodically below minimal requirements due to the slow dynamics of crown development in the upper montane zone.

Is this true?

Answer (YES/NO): NO